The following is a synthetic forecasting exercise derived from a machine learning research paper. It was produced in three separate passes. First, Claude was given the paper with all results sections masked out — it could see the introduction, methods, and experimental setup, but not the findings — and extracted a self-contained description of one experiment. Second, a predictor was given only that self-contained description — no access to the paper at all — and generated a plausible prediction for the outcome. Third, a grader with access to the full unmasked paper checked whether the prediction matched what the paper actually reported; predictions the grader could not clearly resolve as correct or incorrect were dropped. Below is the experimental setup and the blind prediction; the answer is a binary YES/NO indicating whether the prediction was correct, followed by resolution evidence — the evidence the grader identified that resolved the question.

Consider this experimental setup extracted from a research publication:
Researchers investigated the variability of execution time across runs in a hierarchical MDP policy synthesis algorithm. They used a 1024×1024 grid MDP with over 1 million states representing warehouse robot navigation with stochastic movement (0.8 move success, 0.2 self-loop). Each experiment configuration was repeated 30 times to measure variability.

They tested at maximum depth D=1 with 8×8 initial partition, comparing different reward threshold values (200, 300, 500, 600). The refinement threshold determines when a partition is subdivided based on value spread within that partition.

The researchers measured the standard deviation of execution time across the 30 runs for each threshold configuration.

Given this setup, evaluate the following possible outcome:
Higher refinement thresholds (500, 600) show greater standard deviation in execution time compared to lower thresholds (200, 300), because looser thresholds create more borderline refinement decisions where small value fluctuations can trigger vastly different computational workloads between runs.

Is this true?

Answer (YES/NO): NO